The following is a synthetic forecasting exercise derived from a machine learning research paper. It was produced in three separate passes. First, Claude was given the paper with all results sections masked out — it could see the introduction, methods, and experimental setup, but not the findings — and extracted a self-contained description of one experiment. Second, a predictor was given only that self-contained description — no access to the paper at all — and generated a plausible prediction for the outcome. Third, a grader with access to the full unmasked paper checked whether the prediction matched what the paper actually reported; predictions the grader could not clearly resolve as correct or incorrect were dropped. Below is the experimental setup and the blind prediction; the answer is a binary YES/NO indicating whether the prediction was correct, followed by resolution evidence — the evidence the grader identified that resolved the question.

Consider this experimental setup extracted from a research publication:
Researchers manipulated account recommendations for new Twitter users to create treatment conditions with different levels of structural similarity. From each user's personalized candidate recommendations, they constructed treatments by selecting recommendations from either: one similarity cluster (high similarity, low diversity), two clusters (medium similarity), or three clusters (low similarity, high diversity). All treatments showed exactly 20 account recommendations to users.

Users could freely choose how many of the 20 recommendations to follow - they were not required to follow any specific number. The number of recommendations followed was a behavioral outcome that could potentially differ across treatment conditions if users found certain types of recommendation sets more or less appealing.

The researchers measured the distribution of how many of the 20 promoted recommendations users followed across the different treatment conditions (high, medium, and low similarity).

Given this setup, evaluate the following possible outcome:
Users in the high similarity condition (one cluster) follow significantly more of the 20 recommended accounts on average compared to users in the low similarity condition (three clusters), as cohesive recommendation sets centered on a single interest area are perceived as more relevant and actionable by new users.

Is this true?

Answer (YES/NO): NO